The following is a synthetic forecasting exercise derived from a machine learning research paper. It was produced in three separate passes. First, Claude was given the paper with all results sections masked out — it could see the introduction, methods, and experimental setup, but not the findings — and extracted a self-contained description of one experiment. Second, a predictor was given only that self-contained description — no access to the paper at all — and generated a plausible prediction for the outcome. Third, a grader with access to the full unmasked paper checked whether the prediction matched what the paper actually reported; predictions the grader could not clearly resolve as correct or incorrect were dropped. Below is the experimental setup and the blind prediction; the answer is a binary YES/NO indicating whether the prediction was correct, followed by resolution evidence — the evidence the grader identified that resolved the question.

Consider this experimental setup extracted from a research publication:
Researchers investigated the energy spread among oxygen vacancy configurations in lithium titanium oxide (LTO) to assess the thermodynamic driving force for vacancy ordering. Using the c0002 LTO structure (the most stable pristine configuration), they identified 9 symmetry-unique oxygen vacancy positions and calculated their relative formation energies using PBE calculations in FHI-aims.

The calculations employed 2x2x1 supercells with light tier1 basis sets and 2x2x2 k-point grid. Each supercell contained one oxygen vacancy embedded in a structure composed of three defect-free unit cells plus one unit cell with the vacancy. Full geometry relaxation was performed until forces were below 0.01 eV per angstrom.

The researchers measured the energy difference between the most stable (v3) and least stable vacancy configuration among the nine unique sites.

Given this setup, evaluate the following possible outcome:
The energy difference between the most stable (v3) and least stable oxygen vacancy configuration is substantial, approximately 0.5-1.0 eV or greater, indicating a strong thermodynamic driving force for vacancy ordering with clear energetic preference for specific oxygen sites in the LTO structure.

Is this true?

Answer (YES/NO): YES